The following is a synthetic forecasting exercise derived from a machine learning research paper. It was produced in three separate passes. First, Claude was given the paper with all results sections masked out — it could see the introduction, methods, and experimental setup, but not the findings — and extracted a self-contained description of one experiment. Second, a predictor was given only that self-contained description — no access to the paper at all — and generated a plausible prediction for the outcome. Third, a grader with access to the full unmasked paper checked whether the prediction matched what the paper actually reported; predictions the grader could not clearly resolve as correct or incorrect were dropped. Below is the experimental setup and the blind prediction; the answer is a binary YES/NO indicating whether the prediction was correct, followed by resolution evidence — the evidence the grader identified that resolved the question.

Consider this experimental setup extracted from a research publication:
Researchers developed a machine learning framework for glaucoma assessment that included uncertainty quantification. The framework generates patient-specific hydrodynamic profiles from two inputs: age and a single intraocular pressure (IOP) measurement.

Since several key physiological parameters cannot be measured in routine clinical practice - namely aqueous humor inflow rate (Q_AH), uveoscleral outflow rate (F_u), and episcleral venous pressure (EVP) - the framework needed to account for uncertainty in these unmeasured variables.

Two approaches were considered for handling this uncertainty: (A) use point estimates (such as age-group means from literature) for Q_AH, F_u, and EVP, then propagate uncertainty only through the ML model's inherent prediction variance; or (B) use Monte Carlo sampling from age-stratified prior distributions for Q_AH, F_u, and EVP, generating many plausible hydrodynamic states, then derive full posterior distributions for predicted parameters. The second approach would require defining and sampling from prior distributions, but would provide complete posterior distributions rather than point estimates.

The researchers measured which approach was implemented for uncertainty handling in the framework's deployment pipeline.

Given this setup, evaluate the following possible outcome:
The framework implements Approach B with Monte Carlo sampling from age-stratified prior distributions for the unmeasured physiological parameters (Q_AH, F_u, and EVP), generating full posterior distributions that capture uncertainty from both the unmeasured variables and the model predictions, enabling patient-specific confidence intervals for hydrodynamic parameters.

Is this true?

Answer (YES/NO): YES